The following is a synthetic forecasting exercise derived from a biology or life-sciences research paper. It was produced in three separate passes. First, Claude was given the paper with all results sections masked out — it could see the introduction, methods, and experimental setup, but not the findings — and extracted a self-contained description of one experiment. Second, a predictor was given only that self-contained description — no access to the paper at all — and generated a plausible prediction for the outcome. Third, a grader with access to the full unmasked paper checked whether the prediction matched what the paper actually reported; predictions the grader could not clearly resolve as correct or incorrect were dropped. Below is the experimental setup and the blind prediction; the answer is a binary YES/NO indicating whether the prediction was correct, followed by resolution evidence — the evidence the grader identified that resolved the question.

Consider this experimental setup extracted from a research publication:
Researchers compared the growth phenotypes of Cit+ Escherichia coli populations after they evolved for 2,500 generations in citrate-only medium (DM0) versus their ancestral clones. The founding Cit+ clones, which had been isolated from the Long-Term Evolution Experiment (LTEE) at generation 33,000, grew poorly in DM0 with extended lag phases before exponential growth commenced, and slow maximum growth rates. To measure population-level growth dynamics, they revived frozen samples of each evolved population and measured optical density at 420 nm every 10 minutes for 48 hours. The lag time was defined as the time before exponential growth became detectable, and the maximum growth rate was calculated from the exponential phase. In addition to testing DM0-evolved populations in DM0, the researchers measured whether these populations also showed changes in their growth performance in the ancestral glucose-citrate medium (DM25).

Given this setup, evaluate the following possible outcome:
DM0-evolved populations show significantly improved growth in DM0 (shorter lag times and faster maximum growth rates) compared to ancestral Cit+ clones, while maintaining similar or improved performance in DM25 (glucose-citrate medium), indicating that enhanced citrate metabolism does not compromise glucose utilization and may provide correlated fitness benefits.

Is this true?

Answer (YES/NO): YES